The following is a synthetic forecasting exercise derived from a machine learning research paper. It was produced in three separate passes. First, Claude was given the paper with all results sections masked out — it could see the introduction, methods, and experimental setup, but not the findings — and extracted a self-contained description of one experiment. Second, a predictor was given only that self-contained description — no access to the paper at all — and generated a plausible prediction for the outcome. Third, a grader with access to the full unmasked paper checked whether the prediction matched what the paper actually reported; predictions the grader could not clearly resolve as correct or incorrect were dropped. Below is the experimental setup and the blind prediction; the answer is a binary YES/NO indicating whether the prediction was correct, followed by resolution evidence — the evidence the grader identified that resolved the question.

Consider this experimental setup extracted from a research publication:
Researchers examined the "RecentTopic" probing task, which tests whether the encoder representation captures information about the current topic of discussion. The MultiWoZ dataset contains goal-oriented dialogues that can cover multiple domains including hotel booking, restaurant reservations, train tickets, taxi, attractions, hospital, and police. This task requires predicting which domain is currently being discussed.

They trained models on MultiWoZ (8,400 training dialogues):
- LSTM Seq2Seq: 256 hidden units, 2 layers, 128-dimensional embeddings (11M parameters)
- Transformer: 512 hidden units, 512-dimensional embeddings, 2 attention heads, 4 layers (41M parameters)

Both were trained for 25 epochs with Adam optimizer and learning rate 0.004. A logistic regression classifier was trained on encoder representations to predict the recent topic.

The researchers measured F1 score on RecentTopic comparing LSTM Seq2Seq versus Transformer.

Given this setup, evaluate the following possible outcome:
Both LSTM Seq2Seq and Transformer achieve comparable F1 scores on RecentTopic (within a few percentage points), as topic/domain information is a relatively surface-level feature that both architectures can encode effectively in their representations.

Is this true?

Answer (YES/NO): NO